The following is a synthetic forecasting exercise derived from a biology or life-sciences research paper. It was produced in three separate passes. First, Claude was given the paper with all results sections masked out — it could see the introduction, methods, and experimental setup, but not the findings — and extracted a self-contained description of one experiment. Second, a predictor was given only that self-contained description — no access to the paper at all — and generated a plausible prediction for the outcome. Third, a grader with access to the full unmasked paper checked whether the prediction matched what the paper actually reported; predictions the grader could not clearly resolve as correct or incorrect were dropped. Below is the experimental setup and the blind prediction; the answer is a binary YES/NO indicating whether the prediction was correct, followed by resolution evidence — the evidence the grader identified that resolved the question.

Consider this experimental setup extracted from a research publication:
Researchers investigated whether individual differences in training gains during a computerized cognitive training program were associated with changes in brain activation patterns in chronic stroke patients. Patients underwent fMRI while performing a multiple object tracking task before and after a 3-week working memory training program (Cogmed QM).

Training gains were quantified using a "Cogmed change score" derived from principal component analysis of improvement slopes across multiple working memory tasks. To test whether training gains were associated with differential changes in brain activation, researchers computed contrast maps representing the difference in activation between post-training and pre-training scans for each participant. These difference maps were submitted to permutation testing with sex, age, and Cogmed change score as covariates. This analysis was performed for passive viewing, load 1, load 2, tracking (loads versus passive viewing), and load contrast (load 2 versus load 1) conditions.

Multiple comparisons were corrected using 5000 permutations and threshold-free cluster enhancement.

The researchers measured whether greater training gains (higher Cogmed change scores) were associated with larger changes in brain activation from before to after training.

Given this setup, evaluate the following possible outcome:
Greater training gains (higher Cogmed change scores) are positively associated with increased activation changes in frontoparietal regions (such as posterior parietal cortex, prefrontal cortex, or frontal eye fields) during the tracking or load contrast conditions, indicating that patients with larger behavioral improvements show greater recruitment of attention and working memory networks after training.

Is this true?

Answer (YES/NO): NO